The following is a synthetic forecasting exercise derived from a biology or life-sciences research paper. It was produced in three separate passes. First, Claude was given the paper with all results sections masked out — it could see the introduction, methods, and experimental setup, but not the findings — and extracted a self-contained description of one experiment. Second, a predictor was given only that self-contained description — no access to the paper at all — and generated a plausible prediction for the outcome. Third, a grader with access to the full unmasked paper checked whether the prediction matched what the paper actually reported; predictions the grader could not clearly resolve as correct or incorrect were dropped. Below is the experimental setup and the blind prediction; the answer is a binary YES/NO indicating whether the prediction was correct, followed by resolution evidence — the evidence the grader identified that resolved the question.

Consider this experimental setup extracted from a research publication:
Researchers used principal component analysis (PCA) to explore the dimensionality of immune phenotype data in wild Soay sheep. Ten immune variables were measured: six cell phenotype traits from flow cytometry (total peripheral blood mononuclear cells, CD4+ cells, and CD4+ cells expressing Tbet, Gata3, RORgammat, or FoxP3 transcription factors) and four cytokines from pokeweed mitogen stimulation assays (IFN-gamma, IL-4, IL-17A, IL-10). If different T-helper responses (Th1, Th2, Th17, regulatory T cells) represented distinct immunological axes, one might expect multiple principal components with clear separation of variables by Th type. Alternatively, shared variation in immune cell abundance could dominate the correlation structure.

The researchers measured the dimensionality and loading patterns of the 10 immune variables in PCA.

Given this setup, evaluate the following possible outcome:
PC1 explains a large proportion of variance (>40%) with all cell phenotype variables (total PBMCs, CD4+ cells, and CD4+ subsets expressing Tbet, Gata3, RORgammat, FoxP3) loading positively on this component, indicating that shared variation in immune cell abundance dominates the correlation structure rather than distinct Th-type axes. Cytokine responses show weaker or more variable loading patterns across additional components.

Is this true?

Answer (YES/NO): NO